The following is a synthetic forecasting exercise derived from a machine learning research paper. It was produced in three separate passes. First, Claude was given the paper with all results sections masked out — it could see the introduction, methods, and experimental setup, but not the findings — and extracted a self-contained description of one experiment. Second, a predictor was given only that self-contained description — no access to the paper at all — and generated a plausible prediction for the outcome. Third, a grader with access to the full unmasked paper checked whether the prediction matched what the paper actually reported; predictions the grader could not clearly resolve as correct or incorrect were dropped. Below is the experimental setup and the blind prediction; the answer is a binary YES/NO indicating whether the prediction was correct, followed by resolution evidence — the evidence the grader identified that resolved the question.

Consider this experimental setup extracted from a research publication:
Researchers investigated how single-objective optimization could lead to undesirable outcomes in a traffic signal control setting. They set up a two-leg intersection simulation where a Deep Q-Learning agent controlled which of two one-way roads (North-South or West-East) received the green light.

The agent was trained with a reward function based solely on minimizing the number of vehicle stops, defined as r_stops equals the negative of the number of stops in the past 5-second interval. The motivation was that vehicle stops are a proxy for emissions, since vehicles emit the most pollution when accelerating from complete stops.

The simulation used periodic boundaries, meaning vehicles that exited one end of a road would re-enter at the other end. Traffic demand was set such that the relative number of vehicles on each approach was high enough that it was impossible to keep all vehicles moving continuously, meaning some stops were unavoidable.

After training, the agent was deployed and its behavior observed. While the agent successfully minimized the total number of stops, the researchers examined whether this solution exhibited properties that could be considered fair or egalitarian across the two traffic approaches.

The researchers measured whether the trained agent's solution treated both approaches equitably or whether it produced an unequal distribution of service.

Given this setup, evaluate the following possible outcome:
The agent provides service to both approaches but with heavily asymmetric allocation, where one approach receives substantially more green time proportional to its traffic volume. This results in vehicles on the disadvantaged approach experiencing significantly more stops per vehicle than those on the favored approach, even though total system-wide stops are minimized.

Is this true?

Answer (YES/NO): NO